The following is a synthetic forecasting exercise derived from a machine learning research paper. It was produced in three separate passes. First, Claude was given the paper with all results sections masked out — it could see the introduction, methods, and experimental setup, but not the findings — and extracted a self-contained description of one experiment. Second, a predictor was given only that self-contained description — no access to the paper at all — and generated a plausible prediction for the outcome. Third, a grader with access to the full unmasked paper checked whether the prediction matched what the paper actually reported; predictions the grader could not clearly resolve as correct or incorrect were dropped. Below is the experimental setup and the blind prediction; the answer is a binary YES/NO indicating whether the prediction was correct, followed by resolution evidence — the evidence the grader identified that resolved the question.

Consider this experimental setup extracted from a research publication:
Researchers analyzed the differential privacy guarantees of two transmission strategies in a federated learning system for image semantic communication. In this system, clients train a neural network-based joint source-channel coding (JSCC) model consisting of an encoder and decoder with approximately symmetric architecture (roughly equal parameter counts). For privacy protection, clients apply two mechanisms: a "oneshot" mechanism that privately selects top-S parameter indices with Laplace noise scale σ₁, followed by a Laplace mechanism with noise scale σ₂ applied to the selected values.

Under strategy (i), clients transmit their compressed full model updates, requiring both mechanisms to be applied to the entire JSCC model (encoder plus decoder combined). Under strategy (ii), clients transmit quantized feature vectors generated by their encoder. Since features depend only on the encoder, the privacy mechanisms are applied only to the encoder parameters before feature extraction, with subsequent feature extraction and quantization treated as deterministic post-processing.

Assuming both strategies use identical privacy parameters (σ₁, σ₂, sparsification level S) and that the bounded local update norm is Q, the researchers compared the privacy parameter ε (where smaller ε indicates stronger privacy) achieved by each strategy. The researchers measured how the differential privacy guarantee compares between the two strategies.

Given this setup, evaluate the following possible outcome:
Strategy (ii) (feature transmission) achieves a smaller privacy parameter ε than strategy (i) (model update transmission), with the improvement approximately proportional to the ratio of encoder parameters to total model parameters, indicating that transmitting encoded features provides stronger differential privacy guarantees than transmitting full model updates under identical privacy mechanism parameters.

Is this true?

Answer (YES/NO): YES